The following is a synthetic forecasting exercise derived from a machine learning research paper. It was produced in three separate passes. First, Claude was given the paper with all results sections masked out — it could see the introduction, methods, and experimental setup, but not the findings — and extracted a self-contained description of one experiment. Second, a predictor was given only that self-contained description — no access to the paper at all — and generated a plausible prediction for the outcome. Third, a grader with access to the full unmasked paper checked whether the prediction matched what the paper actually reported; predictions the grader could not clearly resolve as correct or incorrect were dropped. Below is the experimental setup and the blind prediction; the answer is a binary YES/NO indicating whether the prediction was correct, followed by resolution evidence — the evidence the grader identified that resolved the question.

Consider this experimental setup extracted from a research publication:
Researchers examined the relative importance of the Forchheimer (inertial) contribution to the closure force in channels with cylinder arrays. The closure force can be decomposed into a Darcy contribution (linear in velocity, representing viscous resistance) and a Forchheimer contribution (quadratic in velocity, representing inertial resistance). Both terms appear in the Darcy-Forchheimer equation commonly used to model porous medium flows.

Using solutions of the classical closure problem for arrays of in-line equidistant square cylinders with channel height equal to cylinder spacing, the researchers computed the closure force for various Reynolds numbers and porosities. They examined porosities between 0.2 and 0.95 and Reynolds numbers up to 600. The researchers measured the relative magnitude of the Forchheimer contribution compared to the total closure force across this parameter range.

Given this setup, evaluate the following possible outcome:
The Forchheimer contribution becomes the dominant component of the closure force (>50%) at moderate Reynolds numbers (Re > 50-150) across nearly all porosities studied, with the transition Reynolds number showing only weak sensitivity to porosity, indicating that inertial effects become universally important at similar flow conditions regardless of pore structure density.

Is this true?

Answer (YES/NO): NO